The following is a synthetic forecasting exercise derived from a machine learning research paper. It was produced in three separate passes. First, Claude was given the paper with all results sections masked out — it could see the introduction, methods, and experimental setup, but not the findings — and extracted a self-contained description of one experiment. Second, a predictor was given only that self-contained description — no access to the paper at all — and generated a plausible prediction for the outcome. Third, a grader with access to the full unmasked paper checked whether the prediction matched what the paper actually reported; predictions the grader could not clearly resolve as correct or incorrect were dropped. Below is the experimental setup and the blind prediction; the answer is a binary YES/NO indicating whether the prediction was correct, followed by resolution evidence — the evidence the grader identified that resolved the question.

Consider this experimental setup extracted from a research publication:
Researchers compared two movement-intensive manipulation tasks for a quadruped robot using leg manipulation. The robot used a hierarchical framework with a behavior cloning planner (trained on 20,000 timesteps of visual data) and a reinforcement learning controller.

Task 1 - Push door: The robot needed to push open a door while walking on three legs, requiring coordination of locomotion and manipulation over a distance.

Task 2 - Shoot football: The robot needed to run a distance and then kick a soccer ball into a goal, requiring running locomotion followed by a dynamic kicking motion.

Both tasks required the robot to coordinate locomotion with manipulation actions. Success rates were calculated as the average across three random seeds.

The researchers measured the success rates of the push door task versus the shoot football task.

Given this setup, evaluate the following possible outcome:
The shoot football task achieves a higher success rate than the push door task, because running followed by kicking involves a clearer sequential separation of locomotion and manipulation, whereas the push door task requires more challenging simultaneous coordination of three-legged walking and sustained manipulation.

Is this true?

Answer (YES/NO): NO